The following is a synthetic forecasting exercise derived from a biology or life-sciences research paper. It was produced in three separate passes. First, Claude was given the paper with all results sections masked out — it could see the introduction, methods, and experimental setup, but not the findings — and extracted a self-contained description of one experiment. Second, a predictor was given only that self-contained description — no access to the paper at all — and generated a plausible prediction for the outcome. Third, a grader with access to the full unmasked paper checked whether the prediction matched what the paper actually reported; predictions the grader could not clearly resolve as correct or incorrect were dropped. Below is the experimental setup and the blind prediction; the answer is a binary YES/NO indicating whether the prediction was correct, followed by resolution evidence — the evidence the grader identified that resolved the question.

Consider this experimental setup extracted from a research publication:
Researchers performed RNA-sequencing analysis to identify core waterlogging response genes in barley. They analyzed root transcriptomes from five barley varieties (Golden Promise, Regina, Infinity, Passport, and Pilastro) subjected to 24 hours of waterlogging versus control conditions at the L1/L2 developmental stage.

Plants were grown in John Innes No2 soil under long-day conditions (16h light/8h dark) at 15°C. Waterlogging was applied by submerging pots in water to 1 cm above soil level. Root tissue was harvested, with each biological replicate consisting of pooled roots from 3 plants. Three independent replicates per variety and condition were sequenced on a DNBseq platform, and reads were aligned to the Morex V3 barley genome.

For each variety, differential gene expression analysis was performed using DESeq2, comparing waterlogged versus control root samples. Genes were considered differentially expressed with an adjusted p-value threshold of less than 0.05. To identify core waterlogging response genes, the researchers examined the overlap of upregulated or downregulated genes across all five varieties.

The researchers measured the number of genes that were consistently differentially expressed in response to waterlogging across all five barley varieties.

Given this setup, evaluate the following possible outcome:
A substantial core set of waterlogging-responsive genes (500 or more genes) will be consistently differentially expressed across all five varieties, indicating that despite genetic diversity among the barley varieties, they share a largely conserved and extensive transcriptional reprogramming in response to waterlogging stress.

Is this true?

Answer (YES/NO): NO